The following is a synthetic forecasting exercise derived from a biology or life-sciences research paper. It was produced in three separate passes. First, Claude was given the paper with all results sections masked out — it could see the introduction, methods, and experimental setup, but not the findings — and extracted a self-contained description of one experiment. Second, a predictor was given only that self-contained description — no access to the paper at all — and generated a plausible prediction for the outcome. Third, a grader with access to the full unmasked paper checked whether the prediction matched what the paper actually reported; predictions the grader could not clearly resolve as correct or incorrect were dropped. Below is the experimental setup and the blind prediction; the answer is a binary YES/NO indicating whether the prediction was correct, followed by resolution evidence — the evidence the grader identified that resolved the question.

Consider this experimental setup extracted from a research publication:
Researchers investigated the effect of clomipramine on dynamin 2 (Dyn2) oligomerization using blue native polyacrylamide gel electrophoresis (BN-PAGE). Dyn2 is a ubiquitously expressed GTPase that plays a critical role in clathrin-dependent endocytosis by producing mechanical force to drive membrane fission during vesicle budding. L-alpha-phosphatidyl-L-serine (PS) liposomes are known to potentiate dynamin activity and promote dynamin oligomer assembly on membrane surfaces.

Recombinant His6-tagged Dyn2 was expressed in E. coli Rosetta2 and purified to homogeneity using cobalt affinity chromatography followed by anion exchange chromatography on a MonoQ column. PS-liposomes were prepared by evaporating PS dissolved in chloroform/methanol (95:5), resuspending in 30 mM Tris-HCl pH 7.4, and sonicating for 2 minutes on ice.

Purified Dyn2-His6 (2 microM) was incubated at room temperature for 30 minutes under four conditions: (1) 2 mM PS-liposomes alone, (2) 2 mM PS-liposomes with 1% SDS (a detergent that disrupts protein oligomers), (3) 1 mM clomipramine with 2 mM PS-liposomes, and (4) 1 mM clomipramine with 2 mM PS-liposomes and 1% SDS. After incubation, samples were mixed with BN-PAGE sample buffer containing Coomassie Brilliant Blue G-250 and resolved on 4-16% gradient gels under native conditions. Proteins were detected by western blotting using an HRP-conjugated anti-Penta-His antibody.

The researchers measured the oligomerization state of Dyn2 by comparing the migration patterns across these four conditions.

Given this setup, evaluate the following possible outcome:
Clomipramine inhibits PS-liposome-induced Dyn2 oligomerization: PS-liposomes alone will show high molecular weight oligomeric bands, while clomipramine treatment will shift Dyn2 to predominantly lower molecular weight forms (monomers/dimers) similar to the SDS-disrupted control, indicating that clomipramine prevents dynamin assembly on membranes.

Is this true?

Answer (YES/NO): NO